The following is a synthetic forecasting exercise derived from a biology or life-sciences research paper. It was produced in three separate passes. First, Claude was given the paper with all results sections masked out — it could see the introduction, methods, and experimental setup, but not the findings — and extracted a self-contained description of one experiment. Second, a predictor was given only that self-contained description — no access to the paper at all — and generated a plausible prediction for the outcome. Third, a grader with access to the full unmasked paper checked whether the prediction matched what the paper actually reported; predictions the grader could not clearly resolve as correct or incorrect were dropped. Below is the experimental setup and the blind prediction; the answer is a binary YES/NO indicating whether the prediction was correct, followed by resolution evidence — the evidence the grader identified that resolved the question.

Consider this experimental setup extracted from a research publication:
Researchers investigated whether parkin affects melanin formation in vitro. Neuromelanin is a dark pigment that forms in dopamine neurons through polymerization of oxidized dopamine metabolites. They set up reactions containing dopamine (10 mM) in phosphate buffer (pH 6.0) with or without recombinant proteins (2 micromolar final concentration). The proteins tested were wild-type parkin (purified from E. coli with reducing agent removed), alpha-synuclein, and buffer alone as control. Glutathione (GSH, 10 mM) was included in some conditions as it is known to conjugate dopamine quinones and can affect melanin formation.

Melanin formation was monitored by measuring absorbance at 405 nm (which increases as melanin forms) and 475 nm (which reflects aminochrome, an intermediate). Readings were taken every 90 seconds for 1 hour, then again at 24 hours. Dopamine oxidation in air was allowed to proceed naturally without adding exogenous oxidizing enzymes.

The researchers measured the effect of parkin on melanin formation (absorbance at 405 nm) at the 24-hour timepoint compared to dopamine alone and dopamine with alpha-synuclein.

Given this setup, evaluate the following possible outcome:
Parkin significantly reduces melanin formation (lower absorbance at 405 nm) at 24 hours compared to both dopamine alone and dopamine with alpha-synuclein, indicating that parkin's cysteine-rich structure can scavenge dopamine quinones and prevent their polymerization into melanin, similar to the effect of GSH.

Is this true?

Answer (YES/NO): NO